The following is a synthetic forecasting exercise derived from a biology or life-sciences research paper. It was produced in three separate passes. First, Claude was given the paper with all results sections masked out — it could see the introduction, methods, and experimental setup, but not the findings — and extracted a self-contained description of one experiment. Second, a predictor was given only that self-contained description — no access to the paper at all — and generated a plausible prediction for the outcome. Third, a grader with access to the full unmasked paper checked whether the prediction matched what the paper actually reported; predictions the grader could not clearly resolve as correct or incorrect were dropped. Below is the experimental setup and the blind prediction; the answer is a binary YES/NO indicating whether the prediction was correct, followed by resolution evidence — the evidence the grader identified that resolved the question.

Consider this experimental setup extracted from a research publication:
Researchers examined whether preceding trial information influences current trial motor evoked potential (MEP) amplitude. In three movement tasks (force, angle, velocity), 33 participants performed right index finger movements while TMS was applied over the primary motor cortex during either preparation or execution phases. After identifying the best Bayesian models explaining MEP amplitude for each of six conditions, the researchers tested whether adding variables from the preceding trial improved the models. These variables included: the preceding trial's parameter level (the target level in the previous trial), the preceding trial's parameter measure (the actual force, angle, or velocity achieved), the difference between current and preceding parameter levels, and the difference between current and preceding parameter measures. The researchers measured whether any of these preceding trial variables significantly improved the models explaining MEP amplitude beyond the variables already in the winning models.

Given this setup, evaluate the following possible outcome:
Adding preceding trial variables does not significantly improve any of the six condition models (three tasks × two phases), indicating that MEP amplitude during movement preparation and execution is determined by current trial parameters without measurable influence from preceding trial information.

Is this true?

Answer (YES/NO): NO